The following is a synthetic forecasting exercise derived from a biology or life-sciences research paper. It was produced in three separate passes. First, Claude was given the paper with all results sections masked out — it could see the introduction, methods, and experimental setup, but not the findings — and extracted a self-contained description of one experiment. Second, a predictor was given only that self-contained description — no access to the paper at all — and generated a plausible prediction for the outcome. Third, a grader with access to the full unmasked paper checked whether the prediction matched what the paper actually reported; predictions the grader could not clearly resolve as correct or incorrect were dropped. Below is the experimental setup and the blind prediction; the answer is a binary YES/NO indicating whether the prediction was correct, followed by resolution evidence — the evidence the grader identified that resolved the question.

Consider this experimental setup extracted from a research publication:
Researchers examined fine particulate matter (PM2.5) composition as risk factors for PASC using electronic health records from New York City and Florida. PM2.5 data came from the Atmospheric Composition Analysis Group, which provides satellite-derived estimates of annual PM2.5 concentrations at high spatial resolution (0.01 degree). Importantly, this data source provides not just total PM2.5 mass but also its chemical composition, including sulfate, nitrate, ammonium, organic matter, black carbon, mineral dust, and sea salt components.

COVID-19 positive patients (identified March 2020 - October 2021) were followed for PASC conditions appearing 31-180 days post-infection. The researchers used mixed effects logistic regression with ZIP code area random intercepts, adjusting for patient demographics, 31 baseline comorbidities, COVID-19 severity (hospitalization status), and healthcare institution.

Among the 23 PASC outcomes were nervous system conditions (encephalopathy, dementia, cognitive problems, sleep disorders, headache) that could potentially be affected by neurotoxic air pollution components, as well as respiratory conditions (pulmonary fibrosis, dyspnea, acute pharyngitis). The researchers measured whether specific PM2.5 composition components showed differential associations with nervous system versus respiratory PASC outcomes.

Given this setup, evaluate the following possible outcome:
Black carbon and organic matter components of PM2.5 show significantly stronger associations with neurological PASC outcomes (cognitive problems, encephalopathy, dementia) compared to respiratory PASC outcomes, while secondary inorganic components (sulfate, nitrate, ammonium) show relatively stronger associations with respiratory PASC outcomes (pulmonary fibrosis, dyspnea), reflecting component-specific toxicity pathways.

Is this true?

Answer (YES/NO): NO